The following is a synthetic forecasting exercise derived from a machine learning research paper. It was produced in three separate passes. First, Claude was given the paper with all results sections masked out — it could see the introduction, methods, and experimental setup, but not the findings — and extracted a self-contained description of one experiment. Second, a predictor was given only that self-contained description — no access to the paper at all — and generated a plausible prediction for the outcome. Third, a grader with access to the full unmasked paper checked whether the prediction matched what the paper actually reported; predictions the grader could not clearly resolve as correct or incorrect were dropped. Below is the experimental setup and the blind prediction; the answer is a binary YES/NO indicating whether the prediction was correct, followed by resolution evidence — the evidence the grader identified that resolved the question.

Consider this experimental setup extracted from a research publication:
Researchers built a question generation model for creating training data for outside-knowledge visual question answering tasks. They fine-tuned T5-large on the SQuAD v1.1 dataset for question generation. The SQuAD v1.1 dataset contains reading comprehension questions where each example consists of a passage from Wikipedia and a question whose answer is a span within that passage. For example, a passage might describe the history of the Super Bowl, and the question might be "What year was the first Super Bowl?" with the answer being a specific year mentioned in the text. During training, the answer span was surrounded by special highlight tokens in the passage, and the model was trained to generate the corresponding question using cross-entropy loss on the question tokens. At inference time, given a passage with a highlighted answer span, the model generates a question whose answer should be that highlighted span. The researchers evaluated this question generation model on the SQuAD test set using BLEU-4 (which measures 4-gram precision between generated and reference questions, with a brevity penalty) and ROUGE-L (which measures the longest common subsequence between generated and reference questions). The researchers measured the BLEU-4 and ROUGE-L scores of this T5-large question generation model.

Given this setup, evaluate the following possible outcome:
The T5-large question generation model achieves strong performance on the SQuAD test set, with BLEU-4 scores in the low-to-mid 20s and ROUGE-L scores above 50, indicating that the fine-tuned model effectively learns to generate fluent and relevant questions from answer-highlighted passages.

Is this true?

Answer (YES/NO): NO